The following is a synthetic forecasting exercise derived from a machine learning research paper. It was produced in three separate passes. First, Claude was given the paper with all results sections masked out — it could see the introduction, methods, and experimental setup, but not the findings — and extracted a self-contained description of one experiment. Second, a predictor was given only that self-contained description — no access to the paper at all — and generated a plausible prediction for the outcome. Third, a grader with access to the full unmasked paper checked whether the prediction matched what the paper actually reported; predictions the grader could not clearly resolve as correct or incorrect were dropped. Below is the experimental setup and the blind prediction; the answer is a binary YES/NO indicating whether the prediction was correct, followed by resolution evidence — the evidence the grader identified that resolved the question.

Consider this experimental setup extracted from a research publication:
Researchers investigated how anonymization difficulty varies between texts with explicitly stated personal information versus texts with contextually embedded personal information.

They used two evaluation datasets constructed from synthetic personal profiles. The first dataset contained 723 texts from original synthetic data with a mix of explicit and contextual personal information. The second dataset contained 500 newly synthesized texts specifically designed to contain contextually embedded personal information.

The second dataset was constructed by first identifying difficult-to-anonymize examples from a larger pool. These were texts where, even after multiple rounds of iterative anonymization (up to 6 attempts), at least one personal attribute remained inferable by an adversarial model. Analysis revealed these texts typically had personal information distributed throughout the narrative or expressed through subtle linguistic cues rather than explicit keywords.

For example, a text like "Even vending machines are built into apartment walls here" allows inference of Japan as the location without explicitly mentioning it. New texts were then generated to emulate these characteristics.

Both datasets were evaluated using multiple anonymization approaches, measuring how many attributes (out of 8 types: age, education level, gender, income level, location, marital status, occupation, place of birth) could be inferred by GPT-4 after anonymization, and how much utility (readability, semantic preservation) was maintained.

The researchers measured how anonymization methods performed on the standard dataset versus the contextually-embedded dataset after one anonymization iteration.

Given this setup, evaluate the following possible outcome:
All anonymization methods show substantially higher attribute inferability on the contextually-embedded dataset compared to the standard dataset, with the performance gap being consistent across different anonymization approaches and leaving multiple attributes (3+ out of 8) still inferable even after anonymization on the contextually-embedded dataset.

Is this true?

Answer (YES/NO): NO